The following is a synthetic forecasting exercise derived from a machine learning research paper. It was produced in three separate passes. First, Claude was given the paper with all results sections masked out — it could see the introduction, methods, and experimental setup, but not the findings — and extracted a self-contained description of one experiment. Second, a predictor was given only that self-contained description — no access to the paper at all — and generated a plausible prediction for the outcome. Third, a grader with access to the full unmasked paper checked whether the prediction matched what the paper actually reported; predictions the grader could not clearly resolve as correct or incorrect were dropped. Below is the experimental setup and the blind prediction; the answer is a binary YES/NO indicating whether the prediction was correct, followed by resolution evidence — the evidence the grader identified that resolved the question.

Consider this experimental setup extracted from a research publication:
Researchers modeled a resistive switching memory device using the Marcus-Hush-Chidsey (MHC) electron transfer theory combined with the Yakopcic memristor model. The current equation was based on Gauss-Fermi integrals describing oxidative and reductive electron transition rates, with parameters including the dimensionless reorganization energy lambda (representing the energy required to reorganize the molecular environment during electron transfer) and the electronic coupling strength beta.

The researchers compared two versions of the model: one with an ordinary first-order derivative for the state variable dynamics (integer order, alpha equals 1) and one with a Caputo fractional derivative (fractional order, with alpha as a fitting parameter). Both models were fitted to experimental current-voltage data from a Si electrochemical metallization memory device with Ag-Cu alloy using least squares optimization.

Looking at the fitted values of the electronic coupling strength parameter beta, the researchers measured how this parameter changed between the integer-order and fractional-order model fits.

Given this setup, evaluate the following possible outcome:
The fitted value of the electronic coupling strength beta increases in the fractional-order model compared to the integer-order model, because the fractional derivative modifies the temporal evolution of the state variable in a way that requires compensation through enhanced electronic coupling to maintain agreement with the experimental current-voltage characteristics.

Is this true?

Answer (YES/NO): NO